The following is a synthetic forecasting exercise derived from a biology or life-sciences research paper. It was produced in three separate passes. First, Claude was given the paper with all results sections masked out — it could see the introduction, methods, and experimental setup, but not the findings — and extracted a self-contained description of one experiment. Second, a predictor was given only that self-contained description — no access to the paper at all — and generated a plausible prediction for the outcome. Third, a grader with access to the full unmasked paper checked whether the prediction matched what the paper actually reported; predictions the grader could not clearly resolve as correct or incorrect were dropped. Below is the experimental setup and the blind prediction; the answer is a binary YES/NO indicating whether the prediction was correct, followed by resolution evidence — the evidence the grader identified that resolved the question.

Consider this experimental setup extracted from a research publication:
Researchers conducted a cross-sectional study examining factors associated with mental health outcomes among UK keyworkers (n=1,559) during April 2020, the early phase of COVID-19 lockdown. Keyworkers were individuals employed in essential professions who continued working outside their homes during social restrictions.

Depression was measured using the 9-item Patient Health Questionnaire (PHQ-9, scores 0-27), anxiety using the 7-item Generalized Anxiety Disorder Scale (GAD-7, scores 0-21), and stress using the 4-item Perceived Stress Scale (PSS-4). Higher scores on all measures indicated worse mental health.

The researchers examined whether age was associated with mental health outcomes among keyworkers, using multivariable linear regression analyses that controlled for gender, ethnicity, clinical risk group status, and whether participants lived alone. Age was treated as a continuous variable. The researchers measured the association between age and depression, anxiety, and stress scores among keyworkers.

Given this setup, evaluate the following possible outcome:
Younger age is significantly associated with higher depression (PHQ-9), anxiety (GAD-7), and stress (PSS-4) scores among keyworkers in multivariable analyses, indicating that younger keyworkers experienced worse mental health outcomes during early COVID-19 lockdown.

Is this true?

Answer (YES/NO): YES